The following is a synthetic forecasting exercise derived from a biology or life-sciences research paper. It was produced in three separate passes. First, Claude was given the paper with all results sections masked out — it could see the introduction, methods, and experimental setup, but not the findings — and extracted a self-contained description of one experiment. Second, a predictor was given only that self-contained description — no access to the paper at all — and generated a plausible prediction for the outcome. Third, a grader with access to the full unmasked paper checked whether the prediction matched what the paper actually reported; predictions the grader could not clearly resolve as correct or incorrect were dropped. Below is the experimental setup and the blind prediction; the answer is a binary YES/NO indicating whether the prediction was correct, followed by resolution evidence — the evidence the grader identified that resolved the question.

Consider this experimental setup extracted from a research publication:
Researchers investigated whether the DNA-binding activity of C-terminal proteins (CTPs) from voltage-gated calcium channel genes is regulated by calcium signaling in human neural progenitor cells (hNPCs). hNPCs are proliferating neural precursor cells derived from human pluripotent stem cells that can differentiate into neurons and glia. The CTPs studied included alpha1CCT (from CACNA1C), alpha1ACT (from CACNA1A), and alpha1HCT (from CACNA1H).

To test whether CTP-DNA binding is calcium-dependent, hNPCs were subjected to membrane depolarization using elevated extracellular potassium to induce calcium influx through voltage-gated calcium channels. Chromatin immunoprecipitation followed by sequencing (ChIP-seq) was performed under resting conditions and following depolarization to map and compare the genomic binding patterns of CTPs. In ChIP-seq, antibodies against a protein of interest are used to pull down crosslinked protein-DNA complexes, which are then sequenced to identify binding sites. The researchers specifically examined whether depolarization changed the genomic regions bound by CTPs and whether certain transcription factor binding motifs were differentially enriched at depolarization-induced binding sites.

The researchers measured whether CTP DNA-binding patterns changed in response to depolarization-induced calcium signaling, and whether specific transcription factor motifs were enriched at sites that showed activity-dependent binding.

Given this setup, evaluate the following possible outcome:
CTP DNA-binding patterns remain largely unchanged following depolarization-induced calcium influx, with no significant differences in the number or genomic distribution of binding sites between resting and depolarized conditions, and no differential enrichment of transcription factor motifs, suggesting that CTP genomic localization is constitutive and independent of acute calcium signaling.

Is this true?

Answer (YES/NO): NO